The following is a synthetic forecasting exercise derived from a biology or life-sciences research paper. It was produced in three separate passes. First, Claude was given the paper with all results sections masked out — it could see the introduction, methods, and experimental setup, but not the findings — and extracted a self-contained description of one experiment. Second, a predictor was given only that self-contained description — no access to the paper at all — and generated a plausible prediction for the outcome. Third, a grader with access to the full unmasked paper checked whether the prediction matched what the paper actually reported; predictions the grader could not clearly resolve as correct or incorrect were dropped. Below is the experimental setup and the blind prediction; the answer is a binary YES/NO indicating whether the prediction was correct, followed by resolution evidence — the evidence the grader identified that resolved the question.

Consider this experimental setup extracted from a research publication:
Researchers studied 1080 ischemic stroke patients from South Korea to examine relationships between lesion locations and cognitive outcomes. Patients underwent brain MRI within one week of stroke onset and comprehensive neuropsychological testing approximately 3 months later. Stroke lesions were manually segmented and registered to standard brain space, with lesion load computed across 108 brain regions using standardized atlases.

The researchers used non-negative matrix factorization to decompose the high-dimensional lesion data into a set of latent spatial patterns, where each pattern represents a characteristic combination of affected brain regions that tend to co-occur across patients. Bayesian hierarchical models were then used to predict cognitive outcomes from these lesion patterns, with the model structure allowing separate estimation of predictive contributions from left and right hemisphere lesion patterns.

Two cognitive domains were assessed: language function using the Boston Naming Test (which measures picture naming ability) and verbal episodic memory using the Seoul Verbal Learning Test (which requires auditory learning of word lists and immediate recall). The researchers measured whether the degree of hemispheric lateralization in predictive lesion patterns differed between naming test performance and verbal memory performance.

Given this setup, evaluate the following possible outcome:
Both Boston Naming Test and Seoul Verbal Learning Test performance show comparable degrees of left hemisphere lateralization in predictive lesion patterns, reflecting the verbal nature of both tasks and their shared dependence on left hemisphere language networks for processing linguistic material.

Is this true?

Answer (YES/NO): NO